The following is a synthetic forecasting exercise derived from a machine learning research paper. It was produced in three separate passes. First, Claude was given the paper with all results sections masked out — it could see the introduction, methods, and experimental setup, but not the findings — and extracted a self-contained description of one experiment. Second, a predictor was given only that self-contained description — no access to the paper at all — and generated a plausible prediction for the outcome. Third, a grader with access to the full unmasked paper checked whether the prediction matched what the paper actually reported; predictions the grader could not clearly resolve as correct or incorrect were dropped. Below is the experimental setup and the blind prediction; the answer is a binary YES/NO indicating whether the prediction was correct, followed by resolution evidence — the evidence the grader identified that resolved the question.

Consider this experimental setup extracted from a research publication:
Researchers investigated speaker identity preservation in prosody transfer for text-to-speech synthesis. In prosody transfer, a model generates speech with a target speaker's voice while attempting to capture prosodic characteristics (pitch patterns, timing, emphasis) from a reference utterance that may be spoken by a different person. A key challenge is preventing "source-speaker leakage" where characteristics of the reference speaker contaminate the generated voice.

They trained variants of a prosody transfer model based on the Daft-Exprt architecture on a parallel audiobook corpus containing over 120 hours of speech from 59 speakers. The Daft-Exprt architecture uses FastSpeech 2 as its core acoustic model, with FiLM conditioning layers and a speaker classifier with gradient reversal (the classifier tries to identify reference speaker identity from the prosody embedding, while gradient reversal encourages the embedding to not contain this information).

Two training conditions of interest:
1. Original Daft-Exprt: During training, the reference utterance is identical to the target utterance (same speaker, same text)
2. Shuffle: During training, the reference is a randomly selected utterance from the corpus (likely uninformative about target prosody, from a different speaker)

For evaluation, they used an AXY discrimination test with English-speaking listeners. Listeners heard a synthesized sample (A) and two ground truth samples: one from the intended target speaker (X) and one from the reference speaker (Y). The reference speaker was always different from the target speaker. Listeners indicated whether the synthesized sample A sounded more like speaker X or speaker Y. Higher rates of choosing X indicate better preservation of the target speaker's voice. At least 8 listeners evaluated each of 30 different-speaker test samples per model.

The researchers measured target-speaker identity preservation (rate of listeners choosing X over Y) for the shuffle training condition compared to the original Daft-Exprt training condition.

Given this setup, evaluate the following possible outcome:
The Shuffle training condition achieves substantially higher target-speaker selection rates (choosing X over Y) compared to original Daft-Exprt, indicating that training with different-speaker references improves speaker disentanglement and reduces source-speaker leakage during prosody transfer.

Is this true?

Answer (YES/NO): YES